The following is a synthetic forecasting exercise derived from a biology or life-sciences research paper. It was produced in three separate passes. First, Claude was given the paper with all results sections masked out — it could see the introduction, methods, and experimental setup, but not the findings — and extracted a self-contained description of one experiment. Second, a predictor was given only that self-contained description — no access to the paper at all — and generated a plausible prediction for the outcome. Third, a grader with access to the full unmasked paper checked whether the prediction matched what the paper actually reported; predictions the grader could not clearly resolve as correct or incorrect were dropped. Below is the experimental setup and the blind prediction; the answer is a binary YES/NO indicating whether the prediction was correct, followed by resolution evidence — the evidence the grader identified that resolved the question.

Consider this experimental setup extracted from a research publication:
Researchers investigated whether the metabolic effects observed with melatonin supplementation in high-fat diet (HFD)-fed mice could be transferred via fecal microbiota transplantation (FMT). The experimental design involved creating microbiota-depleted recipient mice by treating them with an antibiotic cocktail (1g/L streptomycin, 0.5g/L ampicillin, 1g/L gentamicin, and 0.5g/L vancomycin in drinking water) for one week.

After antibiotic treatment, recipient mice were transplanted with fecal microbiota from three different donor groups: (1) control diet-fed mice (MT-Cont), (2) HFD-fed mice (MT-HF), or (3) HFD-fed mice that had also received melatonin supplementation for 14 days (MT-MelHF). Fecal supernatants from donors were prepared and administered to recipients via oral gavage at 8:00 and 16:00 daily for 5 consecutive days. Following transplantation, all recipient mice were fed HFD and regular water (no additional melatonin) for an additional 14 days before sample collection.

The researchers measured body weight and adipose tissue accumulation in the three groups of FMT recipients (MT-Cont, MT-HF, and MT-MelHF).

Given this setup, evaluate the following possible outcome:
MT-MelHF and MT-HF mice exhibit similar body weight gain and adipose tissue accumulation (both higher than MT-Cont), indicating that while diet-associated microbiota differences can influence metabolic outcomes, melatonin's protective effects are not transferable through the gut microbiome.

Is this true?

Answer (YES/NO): NO